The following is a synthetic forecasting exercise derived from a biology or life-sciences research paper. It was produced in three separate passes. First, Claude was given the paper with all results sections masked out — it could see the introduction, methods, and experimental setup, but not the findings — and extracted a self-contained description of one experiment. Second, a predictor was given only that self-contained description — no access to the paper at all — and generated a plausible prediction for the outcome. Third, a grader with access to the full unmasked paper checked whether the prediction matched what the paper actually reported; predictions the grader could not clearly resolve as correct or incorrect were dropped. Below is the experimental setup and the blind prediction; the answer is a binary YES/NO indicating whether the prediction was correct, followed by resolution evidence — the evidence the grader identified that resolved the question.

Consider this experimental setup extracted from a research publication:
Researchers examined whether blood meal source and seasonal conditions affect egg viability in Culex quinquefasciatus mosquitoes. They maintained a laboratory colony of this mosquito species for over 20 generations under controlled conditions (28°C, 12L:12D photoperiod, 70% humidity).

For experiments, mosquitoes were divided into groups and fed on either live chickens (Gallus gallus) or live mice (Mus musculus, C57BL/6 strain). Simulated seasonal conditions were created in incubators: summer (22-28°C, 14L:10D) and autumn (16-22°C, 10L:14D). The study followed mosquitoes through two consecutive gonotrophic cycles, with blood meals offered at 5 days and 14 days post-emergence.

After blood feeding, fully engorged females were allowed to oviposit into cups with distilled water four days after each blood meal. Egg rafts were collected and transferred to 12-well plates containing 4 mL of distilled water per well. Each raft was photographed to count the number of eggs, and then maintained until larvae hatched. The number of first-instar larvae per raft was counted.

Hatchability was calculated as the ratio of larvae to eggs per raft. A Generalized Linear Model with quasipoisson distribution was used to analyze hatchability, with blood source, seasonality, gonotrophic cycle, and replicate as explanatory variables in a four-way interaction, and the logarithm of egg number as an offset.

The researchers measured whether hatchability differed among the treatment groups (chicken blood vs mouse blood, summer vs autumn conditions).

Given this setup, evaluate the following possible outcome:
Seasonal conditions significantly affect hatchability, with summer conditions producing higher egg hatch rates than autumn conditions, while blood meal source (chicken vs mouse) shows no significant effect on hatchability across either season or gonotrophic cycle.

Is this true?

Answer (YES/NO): NO